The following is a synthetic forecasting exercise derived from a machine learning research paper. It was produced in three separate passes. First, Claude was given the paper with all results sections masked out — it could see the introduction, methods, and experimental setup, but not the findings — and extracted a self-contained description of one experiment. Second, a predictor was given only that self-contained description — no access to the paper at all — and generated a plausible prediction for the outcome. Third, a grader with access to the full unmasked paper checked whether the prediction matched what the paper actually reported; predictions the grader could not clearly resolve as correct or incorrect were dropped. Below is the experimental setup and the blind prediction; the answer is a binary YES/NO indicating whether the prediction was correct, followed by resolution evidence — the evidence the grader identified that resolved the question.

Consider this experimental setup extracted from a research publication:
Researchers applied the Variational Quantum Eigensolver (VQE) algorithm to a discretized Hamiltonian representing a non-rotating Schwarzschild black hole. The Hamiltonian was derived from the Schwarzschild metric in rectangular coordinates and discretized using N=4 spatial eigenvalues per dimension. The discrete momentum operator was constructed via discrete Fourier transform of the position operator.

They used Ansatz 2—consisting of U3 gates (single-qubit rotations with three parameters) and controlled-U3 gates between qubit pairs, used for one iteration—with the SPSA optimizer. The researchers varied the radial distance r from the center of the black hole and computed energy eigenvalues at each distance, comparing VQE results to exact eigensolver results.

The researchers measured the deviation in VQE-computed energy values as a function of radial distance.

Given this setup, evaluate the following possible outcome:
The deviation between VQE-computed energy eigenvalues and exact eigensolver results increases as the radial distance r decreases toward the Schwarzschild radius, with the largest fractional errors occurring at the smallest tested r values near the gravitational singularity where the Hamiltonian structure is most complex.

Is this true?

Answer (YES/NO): NO